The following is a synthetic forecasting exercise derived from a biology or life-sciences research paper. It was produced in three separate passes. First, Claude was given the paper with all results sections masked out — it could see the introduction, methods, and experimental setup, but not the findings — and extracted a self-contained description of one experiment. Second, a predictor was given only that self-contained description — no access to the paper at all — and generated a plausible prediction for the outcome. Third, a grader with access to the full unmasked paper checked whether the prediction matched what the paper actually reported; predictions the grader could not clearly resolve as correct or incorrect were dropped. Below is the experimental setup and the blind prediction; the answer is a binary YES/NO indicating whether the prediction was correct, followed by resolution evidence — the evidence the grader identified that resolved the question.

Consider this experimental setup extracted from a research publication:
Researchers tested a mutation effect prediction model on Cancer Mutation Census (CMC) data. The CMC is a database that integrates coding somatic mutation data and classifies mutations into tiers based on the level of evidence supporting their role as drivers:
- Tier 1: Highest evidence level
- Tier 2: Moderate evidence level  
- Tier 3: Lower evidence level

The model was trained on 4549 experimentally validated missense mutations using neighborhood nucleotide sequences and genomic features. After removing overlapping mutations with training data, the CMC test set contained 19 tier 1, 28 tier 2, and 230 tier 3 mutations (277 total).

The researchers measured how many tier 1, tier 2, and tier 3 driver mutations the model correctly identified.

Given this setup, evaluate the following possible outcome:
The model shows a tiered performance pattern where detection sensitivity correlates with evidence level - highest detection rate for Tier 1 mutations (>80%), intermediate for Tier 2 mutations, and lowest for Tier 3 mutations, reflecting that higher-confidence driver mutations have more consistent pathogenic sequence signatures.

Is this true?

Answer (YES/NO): YES